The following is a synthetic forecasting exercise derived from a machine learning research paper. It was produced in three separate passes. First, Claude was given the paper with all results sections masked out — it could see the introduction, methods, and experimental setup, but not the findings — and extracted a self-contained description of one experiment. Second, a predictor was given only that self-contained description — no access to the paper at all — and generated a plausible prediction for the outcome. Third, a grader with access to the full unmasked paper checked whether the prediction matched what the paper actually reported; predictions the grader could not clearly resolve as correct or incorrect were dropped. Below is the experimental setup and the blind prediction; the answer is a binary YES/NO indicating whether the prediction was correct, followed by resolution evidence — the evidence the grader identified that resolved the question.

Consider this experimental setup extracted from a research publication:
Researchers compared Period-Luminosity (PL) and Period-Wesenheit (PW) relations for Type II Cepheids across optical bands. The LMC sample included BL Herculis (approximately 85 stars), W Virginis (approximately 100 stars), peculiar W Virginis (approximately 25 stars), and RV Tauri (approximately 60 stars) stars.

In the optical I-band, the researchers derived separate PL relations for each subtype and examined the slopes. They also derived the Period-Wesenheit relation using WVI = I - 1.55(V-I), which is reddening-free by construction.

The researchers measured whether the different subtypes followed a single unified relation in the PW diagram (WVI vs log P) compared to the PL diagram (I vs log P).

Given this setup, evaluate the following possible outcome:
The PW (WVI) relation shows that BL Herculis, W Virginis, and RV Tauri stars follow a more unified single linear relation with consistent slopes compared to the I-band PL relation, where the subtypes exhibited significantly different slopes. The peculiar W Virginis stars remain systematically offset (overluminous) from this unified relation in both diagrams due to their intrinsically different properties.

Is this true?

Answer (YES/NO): NO